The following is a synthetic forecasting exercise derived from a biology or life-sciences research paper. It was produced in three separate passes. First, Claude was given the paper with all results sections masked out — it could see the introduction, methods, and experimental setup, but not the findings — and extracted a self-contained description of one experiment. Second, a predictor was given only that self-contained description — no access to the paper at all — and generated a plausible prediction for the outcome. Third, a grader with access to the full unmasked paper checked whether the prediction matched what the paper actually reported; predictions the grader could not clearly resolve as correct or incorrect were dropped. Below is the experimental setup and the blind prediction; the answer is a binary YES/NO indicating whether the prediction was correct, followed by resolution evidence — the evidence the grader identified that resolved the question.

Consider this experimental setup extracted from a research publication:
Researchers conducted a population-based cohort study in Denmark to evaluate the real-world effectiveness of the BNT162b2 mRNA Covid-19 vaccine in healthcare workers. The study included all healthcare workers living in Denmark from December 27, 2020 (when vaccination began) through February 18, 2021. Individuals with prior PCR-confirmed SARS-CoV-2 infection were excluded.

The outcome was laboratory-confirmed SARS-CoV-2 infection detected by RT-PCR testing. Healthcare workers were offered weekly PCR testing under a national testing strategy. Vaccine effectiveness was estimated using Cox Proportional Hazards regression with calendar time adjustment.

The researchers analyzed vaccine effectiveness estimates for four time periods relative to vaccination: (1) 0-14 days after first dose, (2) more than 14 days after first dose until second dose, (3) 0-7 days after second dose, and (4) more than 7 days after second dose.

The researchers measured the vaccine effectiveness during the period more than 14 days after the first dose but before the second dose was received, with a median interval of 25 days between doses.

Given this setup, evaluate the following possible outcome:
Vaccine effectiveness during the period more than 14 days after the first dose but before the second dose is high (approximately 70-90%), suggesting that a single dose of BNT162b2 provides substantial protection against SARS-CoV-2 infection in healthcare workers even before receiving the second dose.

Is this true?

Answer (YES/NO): NO